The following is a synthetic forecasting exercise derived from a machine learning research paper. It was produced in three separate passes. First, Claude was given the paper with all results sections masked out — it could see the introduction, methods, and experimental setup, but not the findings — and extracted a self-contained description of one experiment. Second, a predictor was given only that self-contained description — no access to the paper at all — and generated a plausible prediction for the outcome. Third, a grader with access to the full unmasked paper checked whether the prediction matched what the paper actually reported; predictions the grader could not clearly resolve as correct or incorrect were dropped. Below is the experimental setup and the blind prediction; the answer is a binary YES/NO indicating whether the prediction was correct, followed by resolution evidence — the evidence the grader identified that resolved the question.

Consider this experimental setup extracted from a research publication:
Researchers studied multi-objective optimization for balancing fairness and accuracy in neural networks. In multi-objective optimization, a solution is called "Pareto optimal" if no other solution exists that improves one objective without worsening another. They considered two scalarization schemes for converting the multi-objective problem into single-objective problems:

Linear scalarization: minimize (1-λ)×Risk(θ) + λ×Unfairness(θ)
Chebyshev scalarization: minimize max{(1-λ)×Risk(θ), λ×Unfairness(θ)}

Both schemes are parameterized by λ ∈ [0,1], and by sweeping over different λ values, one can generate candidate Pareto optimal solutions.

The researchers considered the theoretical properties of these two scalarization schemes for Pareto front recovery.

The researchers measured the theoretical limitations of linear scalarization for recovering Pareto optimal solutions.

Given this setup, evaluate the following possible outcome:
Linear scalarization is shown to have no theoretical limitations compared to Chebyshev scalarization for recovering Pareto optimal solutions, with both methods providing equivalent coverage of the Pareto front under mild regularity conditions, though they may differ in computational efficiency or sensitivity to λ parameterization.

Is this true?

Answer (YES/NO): NO